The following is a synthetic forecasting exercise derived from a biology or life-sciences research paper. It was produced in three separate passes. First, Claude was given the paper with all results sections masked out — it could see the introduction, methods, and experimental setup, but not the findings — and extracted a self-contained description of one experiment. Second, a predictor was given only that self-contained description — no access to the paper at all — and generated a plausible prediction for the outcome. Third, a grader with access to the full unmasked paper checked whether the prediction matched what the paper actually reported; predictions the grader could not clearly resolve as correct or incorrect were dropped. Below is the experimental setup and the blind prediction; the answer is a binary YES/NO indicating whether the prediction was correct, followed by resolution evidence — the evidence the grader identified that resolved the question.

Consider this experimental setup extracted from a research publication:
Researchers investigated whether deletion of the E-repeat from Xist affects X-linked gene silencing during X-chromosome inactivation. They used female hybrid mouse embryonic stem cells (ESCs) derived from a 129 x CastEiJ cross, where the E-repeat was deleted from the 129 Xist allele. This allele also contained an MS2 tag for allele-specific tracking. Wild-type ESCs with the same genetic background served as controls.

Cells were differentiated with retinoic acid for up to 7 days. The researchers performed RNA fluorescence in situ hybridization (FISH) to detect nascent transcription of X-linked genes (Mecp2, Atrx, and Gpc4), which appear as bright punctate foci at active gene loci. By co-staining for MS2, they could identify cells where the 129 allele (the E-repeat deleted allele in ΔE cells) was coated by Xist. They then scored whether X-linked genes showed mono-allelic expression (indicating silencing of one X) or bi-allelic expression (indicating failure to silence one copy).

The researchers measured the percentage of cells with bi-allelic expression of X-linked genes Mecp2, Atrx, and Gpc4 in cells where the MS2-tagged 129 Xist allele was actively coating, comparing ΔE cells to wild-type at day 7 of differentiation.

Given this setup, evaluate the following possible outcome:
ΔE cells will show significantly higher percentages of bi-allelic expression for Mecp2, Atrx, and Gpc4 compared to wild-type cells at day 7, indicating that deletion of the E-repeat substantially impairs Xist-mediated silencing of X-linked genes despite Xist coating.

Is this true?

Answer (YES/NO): YES